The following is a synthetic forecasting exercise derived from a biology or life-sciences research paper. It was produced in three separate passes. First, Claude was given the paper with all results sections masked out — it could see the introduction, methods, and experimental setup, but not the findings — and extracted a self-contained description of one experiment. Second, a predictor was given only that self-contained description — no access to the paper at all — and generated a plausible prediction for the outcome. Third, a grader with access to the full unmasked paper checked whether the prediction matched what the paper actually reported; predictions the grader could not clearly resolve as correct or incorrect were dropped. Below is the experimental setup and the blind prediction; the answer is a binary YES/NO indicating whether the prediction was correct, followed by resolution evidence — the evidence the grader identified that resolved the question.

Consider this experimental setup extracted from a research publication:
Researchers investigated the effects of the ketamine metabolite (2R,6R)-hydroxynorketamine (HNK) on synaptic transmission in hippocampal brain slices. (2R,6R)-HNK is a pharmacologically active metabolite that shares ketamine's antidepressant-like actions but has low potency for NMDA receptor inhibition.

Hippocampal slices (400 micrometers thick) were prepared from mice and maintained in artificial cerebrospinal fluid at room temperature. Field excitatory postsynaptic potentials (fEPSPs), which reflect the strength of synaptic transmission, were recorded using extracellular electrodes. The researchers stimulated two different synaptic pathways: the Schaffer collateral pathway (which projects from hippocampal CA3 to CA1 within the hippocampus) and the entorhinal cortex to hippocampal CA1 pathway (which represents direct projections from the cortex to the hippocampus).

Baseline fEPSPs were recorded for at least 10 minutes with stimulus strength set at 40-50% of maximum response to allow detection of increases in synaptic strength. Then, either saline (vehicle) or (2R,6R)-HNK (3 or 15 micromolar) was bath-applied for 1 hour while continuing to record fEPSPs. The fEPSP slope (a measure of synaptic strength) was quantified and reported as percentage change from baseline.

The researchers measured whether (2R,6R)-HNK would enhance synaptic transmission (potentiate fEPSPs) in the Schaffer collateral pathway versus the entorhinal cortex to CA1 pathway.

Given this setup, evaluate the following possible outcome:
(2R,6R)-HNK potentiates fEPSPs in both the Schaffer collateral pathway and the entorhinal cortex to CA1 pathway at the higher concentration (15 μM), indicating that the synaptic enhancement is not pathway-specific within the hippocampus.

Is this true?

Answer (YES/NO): NO